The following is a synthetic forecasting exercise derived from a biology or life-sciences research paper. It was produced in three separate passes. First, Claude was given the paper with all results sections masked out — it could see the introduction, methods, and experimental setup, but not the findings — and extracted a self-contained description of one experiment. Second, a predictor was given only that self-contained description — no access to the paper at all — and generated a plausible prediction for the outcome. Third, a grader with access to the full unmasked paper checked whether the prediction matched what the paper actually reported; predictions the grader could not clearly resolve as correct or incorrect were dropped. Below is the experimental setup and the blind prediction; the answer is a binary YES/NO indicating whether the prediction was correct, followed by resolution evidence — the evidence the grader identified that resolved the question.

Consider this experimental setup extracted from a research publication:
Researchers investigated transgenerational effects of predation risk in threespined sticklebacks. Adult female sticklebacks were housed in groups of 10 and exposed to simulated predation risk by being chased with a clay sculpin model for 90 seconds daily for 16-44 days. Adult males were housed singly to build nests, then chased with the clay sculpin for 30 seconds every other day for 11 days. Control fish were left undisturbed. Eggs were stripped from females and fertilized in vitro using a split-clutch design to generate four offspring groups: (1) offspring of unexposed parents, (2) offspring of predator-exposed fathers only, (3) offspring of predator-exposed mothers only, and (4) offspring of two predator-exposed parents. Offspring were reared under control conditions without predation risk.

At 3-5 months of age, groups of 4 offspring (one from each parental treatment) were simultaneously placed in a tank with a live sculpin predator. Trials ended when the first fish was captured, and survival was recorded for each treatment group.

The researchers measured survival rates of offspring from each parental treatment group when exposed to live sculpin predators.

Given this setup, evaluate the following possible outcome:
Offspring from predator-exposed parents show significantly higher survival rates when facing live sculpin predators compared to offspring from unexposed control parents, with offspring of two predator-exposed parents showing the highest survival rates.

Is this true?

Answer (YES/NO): NO